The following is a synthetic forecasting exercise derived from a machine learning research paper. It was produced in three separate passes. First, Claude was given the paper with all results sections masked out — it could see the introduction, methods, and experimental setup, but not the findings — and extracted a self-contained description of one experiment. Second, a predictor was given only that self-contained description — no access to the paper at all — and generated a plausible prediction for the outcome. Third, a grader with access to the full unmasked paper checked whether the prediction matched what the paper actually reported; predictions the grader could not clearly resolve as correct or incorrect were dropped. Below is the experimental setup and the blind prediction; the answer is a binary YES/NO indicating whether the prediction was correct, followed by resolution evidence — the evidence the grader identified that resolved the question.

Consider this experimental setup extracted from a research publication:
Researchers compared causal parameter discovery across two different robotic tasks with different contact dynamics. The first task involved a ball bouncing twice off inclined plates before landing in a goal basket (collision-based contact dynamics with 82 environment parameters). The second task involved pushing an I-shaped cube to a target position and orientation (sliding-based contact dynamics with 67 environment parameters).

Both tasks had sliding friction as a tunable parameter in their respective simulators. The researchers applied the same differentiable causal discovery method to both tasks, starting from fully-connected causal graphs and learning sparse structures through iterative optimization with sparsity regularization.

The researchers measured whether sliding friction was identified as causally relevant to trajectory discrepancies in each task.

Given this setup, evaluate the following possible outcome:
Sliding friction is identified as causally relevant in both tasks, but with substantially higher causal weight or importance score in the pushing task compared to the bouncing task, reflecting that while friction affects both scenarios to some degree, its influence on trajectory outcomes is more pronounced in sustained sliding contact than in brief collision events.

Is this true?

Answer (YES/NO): NO